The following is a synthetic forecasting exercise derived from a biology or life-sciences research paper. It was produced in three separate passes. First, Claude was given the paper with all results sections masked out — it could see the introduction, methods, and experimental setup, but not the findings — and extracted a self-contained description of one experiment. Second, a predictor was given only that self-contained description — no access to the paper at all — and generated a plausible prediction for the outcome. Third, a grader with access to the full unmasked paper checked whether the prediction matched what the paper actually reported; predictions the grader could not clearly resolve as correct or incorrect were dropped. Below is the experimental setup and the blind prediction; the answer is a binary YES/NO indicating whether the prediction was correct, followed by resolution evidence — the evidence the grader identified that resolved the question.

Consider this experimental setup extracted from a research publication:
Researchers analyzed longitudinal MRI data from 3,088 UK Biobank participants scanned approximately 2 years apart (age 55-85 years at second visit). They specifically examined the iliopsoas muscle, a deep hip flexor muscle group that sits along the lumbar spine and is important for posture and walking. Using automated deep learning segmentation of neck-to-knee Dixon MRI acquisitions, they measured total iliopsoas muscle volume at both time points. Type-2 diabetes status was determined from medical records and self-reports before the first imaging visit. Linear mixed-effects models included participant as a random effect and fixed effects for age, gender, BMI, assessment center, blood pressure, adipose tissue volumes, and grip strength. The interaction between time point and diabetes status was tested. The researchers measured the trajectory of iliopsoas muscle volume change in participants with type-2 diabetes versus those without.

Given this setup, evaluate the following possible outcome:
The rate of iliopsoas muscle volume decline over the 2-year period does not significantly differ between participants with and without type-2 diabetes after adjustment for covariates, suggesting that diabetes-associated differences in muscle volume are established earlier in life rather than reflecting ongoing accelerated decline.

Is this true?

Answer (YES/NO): YES